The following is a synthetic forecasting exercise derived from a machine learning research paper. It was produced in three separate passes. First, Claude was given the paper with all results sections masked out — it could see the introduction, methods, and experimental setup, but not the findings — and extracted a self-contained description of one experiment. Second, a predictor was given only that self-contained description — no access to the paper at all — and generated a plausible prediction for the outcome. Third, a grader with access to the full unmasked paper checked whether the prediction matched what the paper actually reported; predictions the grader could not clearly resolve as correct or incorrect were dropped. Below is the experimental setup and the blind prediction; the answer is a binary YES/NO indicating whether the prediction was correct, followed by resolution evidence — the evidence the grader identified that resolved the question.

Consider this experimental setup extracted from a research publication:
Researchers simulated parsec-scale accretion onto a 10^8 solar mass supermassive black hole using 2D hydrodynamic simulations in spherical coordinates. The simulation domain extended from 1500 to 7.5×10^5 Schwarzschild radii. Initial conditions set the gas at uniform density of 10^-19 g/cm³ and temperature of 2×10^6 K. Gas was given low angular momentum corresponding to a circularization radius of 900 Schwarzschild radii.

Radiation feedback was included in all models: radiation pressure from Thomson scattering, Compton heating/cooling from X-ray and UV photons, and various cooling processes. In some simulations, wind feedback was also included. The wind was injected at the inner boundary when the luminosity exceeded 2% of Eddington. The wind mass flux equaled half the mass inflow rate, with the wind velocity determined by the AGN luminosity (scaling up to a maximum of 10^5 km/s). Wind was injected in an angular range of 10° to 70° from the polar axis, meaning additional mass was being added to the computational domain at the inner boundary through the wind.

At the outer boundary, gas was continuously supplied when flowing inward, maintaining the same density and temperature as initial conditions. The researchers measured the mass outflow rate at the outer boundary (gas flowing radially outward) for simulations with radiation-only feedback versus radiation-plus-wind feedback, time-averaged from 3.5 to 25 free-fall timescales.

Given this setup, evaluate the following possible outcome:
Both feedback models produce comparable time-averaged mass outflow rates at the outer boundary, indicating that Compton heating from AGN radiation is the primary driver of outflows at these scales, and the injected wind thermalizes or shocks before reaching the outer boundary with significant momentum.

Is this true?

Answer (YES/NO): NO